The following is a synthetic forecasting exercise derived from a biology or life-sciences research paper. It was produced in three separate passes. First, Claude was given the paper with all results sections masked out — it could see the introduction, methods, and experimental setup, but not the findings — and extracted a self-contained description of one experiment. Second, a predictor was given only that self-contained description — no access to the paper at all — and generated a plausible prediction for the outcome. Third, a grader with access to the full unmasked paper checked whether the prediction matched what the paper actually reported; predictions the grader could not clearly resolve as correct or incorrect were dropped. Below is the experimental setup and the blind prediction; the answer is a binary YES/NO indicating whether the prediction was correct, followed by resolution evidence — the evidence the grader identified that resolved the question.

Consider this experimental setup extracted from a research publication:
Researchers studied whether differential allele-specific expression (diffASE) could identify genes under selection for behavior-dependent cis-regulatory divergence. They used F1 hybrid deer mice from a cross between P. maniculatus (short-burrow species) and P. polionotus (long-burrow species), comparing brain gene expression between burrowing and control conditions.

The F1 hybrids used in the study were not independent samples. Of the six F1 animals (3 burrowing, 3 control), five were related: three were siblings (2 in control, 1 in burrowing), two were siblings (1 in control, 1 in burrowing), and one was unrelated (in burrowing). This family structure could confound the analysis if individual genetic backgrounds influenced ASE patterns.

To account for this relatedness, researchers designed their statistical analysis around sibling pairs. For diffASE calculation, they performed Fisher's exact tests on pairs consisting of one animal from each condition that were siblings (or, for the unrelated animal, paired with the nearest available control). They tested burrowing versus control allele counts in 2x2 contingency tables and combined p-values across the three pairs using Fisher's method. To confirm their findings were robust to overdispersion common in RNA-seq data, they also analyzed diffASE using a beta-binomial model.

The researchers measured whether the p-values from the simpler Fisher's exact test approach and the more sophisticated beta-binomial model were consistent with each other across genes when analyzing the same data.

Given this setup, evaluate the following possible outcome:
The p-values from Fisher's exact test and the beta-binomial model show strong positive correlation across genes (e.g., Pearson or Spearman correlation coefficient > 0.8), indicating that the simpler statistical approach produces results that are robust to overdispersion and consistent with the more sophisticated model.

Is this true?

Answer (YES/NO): YES